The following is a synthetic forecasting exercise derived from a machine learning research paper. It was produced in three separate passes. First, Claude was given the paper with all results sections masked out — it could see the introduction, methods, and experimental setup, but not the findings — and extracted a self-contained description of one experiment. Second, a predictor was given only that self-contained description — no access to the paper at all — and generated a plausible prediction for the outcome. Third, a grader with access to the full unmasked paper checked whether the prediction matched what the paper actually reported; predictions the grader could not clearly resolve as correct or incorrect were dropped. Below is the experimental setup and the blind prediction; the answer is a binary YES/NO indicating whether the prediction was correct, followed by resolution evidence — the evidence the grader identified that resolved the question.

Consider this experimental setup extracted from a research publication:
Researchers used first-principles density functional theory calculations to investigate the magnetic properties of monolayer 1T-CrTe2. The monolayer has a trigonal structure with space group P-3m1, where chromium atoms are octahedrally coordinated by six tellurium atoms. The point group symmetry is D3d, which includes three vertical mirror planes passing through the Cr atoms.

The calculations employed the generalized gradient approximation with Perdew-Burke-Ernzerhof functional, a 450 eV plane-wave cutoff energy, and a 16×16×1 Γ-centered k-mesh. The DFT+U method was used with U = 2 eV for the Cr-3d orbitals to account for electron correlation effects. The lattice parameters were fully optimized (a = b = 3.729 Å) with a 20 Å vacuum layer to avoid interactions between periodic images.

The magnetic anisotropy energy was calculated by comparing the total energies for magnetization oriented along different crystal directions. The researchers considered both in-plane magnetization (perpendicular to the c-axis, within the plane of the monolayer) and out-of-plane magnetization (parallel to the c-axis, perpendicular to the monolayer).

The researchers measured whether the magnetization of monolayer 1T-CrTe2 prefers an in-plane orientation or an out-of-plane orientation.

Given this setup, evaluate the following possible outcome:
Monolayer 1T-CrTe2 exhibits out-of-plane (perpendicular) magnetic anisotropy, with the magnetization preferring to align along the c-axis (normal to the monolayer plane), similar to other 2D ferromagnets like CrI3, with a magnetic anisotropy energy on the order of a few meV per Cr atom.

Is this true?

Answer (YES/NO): NO